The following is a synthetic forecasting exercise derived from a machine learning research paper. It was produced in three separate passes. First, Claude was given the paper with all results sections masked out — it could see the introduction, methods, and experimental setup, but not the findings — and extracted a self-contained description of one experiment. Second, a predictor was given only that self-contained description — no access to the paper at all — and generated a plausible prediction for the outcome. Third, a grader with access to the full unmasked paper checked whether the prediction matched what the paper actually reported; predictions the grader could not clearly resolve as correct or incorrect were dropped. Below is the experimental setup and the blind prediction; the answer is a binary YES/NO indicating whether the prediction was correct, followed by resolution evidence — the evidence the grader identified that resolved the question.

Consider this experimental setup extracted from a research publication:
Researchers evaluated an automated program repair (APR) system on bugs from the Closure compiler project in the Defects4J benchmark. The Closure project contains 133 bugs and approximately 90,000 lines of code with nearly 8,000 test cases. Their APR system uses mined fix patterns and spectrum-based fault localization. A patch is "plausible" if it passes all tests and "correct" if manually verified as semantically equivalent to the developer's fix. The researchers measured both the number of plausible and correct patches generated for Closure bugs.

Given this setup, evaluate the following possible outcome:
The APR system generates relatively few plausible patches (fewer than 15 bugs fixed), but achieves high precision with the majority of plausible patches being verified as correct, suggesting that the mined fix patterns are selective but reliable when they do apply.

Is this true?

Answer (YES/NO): YES